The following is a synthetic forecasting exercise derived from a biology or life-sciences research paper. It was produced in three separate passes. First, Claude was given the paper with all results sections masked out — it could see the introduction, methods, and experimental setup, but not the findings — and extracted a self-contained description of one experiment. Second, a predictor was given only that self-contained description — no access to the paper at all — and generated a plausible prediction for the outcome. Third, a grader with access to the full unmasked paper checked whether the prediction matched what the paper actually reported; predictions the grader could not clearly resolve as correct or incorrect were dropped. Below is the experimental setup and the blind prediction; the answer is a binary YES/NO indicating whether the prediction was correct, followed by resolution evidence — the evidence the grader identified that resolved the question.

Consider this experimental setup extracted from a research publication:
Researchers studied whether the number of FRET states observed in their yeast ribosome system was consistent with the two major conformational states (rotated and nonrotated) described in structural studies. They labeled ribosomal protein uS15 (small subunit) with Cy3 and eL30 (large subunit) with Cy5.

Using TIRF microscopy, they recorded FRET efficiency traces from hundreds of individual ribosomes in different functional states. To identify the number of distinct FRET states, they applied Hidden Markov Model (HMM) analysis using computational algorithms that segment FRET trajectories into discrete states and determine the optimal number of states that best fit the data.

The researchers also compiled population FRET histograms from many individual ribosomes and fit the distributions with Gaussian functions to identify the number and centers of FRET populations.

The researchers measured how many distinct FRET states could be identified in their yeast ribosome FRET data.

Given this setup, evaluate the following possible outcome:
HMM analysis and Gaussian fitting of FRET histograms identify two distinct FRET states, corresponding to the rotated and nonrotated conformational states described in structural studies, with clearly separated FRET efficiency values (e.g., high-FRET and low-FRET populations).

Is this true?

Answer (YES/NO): YES